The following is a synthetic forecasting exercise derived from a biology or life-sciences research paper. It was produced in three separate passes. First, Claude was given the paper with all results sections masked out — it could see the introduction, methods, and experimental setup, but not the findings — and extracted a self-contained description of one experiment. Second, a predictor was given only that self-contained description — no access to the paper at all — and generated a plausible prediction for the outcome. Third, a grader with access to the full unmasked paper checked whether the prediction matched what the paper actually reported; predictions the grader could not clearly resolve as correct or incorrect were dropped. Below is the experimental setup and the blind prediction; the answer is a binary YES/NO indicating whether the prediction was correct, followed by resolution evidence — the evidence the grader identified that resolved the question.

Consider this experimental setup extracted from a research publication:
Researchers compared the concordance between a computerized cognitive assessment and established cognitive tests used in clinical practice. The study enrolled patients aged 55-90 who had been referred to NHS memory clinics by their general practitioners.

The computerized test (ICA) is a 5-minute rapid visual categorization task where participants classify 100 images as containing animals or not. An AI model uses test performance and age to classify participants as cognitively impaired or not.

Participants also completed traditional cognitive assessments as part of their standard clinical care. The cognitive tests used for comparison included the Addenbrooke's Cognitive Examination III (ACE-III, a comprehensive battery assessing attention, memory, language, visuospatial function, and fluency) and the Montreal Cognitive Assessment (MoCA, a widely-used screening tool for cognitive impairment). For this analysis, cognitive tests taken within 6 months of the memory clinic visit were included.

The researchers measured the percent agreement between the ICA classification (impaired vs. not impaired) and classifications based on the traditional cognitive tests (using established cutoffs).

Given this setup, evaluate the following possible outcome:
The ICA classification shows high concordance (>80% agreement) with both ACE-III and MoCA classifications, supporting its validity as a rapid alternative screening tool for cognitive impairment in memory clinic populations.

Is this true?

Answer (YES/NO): NO